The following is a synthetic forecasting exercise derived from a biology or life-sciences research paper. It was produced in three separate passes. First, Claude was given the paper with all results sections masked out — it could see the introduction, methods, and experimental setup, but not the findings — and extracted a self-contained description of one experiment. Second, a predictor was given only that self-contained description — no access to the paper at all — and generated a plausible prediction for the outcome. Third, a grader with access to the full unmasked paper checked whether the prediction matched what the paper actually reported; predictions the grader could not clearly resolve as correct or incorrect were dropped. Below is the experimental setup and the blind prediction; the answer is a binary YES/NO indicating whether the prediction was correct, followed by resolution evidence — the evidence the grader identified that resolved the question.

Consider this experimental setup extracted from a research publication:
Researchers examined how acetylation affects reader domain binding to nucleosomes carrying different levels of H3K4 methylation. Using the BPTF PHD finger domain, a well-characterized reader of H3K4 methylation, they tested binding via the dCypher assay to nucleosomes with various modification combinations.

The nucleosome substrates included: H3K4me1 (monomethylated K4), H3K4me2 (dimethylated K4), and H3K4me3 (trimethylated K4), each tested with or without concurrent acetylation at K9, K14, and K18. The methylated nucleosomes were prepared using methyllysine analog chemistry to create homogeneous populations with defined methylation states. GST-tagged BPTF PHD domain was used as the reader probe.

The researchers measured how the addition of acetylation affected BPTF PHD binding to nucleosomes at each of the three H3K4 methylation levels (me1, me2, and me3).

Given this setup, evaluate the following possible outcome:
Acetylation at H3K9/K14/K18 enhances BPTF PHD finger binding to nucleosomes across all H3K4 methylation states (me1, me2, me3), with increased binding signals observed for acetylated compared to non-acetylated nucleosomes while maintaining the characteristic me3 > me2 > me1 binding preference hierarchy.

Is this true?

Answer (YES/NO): NO